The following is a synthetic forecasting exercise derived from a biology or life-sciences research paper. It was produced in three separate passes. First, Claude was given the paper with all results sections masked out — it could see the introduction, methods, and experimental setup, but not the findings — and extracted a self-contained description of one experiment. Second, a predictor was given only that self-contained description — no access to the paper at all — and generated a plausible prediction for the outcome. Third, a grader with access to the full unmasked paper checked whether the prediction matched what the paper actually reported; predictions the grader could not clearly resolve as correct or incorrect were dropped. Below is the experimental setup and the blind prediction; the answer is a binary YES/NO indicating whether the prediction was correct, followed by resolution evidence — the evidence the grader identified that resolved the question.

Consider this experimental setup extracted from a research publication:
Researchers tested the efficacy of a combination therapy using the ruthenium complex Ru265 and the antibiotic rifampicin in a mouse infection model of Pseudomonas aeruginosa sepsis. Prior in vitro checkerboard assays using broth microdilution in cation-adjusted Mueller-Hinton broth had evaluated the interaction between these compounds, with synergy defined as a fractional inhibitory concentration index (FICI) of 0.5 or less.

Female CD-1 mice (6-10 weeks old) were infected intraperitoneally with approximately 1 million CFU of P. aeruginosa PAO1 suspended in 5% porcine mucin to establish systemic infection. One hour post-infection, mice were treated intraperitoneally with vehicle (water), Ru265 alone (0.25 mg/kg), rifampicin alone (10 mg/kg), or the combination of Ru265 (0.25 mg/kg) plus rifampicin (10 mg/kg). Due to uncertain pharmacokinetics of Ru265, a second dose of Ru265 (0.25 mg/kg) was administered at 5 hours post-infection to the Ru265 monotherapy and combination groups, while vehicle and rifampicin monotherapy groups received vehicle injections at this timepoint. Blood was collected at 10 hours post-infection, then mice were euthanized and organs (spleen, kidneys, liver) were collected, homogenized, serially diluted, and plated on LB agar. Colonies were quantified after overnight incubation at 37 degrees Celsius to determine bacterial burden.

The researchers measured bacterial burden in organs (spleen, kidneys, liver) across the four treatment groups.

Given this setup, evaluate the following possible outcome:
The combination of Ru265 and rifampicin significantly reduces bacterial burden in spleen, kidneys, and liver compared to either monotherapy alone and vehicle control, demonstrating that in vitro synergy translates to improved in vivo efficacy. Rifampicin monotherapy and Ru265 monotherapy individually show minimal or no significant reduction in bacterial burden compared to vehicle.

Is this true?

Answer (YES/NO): YES